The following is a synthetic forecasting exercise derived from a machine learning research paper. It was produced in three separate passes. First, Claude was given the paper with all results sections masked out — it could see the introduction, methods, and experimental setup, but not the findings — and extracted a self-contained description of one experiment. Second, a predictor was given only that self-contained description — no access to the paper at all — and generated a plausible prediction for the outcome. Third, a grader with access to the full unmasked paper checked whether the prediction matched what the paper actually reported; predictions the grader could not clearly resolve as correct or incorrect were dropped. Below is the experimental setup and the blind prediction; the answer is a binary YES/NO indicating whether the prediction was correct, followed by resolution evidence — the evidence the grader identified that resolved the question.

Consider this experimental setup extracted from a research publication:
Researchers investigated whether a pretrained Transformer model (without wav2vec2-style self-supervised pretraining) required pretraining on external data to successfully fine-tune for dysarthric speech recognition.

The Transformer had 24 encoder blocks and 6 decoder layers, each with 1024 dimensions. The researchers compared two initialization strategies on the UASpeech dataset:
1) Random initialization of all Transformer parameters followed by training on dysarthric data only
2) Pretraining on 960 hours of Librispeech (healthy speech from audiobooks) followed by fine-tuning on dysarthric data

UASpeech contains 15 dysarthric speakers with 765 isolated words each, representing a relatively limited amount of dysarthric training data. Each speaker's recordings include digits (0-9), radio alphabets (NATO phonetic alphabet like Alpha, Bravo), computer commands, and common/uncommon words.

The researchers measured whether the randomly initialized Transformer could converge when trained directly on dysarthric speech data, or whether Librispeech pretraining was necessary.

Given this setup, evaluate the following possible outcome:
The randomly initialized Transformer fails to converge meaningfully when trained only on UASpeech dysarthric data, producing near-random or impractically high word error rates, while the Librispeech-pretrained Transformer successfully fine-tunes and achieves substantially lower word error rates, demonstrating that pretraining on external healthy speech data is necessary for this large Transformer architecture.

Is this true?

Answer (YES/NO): YES